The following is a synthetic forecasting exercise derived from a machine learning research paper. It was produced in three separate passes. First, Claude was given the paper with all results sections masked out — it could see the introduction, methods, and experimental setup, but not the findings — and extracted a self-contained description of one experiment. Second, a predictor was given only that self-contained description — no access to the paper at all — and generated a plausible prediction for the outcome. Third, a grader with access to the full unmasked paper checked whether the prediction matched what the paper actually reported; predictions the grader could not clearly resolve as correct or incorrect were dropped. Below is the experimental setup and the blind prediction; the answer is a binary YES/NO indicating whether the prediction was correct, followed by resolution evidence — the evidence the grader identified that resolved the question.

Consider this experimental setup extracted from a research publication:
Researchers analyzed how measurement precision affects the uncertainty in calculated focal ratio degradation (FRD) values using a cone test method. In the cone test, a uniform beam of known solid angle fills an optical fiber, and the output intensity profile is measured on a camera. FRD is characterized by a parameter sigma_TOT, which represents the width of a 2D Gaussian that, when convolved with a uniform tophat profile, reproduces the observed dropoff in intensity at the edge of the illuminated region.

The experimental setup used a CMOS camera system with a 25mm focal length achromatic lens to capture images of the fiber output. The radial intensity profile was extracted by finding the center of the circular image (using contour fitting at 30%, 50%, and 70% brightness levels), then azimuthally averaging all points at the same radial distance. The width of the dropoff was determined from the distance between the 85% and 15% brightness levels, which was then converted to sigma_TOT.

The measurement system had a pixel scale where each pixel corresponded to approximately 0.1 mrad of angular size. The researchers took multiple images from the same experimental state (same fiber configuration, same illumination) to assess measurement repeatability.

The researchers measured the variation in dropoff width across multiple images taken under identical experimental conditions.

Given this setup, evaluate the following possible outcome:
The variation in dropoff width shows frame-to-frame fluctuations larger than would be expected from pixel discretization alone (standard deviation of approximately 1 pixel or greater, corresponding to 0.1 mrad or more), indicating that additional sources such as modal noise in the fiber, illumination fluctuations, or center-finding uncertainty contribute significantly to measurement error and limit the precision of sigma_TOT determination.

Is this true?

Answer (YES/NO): NO